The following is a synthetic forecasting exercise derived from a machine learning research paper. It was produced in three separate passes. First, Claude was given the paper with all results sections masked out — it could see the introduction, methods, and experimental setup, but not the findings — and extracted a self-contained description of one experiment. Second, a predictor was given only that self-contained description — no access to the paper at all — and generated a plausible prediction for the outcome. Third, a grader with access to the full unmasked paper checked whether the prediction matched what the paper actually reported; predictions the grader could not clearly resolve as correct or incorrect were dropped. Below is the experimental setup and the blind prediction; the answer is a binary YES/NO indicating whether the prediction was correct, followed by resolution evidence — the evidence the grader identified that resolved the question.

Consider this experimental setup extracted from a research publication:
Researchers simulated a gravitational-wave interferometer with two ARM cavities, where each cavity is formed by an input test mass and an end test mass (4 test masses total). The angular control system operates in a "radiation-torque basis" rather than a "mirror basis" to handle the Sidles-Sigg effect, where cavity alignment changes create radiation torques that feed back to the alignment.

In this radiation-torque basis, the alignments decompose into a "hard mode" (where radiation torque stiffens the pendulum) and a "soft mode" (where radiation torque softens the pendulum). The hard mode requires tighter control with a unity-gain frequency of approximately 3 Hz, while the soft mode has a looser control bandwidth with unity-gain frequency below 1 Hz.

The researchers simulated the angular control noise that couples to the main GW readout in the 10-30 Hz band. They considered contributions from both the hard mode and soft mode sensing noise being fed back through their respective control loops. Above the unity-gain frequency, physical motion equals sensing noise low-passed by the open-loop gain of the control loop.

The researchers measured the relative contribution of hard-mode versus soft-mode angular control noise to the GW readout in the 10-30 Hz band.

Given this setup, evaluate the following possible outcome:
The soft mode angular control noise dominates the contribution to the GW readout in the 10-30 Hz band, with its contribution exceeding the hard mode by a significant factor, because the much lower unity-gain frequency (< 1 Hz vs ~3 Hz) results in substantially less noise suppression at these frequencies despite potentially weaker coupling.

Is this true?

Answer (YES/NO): NO